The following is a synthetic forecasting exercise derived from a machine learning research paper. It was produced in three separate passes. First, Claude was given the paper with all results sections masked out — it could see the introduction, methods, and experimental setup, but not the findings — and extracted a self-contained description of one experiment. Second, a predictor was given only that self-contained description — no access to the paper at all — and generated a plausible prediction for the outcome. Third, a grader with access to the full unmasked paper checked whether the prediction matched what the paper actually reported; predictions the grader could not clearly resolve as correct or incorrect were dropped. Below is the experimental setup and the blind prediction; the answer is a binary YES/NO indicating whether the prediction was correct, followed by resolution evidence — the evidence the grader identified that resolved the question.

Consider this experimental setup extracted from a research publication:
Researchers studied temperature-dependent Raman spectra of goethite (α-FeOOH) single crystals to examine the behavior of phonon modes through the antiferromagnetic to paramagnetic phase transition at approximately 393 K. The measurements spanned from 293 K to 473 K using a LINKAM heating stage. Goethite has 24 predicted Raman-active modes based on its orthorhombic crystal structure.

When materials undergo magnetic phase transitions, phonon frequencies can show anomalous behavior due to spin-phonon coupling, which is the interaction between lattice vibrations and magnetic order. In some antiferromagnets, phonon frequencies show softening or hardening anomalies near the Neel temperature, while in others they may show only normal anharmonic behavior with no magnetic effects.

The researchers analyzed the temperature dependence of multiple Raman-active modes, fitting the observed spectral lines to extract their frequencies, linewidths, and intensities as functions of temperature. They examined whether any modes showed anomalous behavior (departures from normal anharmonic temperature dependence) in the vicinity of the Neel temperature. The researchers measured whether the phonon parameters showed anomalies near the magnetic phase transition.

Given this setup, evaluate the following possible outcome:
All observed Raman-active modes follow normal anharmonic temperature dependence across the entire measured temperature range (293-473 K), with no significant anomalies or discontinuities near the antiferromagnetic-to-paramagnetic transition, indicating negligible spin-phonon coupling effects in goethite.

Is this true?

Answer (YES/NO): NO